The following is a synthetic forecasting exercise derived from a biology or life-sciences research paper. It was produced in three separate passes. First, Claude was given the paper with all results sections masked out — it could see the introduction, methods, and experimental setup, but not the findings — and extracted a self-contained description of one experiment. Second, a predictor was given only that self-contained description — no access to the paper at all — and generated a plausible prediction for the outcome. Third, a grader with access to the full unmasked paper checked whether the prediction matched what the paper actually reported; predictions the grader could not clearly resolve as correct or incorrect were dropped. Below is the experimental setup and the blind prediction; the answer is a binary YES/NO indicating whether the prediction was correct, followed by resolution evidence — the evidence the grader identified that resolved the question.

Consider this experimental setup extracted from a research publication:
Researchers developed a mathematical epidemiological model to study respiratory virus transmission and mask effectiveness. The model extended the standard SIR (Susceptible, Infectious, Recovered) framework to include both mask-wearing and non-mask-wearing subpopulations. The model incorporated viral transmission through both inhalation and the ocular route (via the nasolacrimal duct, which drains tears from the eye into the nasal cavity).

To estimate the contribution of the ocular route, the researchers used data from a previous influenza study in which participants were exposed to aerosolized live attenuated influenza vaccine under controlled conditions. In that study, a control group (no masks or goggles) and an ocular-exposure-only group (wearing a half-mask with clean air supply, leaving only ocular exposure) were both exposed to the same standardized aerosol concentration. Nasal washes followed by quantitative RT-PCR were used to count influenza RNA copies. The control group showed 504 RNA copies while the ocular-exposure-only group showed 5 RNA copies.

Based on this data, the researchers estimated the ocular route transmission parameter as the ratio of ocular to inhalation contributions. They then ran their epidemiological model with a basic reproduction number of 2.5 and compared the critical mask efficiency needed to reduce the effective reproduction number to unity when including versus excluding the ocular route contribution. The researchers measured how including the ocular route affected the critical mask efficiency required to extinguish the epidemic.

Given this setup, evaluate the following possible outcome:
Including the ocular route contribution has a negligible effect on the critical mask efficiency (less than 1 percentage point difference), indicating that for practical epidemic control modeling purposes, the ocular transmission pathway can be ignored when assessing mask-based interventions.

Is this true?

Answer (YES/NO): YES